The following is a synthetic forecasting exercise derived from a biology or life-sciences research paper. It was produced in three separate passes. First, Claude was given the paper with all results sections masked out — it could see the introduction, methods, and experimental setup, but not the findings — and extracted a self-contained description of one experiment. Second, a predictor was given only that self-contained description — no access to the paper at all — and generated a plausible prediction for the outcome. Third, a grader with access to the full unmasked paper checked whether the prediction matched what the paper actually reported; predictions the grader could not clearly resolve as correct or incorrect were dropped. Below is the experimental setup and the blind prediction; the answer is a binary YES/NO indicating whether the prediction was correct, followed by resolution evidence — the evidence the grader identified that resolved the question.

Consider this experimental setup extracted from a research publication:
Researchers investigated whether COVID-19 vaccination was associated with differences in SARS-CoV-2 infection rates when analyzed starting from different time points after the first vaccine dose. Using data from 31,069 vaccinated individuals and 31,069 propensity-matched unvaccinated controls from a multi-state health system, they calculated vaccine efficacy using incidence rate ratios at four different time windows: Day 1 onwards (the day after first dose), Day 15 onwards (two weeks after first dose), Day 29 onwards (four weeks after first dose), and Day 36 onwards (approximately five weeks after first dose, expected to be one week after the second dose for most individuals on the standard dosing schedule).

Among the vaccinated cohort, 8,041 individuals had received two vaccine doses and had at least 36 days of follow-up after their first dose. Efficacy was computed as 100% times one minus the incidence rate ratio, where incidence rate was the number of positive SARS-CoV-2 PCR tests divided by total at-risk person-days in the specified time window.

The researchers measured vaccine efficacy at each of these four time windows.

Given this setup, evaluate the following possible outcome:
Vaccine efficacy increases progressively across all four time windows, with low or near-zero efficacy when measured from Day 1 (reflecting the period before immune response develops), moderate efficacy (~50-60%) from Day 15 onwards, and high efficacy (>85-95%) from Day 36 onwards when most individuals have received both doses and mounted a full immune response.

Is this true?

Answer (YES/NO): NO